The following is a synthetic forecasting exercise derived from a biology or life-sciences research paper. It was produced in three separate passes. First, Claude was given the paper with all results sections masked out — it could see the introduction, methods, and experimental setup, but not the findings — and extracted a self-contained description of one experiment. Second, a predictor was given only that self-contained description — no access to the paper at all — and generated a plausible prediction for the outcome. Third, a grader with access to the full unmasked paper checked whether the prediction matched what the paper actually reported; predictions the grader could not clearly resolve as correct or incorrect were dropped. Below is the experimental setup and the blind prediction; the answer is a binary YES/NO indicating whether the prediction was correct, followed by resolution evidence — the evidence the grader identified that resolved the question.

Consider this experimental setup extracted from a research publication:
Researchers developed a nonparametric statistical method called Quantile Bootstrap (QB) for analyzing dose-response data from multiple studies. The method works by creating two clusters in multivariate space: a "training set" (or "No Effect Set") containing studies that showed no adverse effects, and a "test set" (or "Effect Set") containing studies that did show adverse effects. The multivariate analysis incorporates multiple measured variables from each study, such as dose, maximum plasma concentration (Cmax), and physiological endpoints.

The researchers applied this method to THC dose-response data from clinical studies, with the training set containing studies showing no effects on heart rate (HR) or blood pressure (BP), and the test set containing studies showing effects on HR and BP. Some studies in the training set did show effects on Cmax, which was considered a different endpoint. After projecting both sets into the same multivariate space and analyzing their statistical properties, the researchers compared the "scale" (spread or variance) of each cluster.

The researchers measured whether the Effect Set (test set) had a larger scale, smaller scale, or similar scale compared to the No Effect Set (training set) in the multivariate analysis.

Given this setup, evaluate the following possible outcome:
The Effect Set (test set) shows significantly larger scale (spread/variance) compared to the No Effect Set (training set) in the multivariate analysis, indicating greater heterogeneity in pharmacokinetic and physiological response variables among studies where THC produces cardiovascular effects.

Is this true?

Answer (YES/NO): YES